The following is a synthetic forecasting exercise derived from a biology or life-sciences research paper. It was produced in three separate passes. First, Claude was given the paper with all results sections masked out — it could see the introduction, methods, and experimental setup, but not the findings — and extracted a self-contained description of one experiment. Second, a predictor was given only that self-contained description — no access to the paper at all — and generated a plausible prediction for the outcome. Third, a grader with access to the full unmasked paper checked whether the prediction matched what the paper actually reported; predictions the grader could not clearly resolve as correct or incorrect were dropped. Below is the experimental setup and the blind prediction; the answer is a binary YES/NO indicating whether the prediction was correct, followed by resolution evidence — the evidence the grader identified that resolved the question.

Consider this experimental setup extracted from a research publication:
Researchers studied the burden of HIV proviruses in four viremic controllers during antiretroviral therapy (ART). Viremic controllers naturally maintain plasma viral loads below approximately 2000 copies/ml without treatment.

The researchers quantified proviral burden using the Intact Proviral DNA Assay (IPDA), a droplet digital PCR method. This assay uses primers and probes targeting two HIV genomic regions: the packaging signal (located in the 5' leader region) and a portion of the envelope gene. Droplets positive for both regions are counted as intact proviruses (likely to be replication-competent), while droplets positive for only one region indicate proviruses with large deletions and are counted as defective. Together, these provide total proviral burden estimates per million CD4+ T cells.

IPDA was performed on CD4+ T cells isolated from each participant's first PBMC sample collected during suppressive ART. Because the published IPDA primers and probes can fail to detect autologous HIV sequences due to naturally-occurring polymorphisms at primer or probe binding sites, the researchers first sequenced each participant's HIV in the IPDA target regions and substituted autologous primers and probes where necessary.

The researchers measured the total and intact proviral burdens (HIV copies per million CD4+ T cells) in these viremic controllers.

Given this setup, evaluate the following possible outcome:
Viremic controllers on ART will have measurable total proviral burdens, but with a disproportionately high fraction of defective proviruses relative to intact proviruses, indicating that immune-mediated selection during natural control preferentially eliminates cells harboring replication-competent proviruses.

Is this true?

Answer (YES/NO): NO